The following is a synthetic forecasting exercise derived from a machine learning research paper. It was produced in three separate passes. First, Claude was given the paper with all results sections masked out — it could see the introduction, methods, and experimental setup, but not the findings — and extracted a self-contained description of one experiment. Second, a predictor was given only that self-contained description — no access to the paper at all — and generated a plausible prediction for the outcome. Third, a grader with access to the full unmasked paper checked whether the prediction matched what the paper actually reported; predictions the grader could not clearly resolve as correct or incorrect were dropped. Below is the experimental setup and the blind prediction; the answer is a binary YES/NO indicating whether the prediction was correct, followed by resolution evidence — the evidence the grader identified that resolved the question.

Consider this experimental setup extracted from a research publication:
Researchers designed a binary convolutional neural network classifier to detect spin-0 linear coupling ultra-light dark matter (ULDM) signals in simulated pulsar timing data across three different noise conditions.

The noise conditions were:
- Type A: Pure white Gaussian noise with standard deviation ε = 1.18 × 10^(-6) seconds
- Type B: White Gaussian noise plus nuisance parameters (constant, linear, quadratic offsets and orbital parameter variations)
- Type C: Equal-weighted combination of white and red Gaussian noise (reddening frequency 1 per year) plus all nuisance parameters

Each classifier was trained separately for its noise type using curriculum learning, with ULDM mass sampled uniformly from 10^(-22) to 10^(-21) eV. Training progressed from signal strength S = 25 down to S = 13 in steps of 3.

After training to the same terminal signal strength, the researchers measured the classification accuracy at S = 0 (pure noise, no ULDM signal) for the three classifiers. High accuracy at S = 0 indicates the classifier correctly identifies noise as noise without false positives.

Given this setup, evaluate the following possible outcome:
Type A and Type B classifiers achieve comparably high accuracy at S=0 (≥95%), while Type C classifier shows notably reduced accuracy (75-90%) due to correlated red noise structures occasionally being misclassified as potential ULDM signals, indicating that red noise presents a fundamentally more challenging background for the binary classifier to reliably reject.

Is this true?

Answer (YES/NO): NO